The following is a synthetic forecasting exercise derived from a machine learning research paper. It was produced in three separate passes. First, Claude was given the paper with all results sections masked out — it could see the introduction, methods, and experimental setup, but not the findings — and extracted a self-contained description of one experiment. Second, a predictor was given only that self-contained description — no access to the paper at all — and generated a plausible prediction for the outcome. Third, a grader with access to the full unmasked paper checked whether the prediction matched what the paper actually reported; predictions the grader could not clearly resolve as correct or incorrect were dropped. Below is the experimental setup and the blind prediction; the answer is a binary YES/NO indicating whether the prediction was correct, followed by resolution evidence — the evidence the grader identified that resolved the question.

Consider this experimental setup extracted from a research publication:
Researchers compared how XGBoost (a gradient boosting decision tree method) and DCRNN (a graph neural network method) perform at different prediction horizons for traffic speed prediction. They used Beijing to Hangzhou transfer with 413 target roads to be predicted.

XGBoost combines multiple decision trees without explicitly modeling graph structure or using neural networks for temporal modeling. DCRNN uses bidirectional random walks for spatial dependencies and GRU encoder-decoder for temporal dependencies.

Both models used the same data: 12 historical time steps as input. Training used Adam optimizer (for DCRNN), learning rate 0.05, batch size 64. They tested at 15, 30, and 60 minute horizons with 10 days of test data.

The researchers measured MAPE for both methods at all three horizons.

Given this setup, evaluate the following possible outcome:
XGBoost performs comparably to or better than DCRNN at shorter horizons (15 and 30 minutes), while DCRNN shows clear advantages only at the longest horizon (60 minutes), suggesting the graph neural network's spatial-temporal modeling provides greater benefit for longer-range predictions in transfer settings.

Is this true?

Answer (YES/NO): NO